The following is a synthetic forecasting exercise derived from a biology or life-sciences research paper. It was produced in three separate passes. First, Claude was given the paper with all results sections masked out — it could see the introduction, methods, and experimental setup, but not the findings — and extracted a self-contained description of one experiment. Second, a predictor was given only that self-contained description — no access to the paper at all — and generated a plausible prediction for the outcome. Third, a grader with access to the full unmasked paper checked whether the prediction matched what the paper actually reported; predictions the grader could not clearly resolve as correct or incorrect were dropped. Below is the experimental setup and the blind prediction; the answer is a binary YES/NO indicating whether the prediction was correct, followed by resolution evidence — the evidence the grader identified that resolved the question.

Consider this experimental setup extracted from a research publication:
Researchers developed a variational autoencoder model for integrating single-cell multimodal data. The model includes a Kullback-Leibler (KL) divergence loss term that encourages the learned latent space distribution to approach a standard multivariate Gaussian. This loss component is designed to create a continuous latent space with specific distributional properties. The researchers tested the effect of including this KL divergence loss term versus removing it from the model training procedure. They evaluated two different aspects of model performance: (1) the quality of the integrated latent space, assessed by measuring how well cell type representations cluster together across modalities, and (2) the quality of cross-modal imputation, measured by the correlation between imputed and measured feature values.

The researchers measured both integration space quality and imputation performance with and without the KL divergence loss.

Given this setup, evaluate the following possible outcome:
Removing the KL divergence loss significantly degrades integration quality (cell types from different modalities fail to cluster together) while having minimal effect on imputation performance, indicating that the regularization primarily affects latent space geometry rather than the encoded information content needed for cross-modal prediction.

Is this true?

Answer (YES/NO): NO